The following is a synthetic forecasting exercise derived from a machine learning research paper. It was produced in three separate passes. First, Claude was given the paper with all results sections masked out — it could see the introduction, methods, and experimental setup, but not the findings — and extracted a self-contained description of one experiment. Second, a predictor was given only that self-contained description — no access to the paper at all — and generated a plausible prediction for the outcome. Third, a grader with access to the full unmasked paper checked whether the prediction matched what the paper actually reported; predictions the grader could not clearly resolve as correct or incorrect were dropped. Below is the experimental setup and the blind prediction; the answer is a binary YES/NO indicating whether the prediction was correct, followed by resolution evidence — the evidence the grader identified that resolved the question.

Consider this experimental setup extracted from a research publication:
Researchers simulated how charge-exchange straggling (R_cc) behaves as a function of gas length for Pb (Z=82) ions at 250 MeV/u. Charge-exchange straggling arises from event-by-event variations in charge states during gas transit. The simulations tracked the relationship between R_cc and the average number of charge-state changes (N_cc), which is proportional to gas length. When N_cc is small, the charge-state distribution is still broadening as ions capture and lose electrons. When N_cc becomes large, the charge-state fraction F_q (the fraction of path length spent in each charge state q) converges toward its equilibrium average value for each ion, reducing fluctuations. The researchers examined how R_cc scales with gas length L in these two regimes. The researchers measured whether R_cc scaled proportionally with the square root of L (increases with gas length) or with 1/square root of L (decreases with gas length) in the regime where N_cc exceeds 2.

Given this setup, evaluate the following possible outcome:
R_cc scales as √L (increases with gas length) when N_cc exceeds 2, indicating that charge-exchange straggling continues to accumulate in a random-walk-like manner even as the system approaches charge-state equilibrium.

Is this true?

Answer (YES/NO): NO